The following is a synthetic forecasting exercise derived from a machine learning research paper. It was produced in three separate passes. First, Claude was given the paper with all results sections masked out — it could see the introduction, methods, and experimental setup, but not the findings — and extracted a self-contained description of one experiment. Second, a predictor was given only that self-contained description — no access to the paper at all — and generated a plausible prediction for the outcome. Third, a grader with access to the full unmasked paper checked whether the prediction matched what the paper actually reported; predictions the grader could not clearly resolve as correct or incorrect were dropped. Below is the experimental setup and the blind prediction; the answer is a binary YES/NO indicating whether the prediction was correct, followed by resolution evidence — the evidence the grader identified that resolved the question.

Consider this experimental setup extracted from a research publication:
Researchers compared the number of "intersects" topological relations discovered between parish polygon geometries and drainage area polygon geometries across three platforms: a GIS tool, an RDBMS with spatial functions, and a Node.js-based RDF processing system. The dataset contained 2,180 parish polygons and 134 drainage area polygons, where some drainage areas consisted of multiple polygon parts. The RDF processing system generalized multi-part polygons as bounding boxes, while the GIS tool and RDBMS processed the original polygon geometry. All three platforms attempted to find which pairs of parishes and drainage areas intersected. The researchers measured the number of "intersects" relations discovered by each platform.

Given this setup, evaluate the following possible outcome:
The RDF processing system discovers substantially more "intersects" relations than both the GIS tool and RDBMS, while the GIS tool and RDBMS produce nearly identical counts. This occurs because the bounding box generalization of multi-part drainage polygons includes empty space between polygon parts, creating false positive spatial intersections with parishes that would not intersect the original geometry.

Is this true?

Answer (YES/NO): NO